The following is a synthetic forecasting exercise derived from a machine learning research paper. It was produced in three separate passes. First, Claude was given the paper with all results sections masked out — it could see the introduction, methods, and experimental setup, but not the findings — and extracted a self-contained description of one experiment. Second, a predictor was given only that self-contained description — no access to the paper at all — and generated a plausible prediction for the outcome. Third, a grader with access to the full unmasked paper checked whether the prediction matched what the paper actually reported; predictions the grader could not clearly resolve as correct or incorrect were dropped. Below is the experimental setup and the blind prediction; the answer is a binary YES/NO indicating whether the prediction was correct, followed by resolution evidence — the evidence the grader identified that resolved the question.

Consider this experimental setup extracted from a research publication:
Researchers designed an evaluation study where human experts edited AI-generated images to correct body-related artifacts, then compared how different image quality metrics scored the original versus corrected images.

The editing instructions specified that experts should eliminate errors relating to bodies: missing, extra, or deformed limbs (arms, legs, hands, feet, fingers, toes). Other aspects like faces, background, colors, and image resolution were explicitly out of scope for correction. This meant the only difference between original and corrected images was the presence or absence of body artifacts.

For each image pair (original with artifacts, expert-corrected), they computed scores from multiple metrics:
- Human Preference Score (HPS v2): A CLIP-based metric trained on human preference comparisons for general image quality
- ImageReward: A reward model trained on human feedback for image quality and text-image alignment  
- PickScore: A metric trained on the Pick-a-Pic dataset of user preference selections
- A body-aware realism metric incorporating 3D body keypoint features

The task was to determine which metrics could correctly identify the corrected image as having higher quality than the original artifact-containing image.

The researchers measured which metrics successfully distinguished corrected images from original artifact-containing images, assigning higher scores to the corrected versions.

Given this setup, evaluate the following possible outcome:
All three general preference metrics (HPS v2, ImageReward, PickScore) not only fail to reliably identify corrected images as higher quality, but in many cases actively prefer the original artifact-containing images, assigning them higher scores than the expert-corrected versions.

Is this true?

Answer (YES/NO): YES